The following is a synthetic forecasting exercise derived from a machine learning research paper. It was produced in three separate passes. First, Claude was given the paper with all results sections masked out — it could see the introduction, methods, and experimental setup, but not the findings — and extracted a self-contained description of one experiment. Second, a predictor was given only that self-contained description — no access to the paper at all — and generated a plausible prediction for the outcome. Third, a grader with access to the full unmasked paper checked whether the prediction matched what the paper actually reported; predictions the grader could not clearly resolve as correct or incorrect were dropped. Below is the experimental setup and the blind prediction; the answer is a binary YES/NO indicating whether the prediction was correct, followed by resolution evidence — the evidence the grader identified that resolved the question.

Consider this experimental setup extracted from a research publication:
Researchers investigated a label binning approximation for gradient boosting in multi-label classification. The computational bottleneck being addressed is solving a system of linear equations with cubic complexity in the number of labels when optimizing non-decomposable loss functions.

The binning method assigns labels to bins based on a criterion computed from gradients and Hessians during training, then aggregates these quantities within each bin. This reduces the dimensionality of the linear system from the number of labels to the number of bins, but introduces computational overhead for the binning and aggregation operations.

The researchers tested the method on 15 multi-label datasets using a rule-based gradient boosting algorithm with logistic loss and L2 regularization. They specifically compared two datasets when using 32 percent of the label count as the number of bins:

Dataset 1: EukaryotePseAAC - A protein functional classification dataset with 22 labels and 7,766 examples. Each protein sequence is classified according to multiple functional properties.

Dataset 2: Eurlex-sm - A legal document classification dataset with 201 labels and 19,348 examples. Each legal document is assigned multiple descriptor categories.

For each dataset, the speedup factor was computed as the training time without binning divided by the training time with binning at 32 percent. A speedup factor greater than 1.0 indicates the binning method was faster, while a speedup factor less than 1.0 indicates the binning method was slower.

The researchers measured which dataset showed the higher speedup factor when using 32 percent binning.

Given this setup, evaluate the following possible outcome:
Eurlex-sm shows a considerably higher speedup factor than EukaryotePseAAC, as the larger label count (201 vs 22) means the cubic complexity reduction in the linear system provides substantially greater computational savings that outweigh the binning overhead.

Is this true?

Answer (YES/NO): NO